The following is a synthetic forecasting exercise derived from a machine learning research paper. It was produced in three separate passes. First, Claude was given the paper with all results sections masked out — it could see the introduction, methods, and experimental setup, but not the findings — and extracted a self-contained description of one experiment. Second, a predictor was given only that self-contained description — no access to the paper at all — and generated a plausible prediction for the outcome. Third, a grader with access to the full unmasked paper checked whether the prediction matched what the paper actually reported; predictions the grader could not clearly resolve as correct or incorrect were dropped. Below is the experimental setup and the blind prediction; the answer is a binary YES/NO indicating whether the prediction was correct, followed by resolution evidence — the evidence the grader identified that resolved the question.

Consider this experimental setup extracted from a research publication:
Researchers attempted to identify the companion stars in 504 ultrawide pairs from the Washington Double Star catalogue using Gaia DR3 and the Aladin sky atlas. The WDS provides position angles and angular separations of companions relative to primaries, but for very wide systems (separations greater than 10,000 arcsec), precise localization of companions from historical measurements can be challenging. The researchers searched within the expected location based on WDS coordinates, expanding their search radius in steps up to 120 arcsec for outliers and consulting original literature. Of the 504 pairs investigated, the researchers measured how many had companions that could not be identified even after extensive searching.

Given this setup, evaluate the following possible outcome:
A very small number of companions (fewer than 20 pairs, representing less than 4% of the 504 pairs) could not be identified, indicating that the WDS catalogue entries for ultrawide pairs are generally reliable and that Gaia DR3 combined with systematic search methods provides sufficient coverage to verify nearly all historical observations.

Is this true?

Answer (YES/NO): YES